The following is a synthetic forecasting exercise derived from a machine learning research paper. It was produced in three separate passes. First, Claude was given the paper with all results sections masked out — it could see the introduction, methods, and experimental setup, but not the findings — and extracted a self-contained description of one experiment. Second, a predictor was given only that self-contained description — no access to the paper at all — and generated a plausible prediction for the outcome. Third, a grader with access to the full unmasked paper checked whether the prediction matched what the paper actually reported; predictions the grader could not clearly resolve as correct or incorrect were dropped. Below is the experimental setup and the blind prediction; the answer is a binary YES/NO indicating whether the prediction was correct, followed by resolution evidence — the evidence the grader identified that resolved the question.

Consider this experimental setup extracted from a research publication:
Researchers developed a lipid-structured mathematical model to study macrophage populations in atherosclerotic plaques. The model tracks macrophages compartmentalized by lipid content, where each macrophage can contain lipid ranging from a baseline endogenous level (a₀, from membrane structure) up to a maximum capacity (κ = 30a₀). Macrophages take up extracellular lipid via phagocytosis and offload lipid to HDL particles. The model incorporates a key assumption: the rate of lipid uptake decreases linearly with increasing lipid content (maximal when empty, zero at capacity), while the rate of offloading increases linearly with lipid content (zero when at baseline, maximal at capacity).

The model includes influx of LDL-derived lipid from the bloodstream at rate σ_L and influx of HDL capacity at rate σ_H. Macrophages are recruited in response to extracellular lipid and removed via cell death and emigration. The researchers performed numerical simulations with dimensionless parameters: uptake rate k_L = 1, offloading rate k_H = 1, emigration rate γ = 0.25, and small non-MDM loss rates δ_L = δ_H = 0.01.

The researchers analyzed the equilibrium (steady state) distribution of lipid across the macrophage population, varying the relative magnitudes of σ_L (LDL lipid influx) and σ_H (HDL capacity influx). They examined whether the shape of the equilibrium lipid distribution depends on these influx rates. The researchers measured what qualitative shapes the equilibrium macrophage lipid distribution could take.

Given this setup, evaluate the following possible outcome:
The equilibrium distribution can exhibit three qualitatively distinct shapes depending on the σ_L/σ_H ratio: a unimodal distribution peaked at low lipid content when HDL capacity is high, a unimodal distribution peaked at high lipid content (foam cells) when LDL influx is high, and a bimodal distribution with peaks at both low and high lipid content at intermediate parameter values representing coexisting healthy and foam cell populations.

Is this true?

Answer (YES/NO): NO